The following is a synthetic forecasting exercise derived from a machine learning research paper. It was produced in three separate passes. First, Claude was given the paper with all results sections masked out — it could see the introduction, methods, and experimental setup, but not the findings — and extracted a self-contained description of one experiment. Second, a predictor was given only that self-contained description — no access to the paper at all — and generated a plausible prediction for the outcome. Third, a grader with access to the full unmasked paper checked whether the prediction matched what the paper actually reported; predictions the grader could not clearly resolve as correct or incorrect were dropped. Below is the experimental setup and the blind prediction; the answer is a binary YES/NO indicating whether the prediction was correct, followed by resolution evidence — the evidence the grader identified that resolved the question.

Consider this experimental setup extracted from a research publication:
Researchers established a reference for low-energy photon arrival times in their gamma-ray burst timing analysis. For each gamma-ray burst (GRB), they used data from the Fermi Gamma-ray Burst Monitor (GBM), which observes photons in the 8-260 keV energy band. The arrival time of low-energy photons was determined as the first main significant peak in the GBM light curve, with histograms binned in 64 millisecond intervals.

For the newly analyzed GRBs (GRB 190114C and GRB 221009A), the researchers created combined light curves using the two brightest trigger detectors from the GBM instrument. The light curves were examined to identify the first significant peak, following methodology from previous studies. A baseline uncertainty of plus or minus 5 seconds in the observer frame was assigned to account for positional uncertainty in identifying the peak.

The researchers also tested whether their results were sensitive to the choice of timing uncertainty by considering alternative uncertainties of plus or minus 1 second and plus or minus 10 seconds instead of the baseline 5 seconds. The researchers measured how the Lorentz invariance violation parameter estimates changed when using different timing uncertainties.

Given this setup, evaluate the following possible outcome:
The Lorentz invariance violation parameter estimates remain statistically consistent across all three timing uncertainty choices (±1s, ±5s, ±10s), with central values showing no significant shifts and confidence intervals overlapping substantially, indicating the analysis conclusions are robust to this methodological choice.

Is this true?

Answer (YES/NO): YES